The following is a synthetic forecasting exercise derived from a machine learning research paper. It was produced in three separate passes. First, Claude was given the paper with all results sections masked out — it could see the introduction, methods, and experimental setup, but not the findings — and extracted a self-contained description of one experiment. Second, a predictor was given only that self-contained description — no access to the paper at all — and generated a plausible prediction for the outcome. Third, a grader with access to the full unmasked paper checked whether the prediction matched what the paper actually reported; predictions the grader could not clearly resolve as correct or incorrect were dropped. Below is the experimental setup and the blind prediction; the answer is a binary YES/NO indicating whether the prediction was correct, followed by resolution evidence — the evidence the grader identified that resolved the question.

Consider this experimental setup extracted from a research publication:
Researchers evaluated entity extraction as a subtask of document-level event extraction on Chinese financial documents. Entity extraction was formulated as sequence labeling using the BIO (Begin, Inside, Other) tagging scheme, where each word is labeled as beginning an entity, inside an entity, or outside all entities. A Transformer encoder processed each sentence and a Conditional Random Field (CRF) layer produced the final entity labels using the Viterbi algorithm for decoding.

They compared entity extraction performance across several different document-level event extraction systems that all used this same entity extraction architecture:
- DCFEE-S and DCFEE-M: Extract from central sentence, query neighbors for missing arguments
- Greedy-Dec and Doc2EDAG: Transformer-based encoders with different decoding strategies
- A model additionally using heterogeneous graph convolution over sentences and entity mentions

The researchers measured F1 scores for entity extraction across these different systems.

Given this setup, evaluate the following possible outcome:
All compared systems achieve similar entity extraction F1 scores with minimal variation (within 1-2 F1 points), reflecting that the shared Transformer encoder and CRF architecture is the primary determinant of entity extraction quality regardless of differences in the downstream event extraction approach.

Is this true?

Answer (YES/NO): YES